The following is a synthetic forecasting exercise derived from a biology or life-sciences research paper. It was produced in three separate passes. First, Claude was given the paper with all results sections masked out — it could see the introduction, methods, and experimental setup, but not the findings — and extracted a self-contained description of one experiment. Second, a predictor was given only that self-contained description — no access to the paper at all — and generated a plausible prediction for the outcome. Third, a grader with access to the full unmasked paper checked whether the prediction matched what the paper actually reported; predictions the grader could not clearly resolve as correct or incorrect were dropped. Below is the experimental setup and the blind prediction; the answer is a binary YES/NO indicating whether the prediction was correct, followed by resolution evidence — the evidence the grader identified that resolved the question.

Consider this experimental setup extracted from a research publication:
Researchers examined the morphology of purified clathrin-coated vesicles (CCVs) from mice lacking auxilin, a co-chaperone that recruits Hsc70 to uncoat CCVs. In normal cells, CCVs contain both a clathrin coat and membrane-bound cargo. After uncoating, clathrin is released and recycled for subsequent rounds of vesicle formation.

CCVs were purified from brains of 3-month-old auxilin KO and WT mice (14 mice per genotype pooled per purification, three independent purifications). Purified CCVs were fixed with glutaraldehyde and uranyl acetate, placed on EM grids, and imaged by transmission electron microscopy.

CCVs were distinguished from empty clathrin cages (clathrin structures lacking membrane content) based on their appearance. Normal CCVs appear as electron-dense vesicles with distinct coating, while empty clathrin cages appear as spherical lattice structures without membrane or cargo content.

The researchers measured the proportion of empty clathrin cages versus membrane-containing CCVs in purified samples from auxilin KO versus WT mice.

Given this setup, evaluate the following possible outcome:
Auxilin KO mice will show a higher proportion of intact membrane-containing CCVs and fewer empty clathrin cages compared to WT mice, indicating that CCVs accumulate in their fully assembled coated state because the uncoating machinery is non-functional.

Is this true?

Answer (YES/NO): NO